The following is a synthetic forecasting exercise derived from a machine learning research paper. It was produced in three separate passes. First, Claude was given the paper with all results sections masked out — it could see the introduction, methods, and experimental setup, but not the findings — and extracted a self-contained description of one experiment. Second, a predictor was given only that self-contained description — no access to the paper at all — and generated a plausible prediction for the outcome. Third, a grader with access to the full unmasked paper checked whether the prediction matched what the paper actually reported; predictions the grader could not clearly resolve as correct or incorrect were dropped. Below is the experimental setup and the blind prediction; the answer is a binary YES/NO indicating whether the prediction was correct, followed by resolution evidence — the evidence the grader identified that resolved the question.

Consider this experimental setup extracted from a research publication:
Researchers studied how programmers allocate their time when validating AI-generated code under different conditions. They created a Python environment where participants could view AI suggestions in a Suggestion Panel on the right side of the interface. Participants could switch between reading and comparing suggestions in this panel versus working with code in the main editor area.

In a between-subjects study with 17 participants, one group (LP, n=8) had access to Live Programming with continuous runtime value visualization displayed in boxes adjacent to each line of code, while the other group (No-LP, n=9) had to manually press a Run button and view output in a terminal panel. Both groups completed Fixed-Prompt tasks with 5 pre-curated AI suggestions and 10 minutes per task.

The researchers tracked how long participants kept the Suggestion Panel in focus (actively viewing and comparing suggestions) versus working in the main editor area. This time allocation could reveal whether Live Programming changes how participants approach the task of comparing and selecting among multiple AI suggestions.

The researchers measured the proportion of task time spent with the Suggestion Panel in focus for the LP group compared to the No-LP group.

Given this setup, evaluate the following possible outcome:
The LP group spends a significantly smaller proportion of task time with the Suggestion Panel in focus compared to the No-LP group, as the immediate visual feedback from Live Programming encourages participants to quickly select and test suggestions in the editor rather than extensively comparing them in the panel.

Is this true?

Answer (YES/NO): NO